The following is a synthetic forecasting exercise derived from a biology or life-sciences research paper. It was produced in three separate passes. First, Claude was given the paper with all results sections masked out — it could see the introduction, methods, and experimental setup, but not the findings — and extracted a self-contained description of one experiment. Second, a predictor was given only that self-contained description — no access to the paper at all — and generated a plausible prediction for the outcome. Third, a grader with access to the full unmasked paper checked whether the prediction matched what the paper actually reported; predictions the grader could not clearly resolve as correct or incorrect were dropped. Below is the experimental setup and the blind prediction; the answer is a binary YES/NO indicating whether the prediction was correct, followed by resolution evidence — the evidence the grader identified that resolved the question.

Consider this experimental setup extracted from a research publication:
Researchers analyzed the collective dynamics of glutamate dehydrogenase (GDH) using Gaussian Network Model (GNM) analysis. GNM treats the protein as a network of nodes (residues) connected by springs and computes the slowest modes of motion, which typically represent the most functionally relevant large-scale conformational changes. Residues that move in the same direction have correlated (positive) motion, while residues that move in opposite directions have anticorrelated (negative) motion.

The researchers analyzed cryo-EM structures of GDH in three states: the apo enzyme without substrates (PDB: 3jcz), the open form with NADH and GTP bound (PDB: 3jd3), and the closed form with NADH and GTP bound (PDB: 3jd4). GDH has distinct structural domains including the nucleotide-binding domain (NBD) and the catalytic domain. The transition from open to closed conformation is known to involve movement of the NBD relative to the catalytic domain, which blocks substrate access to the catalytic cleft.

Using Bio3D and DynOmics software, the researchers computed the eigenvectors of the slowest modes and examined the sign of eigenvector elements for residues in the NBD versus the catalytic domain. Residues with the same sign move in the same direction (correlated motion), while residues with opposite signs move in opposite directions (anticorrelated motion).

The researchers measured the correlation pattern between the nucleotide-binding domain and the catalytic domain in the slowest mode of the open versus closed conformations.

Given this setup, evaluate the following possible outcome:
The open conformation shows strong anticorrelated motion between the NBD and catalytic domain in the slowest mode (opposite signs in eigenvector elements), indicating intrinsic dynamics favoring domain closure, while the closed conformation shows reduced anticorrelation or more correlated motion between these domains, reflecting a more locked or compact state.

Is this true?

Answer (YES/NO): NO